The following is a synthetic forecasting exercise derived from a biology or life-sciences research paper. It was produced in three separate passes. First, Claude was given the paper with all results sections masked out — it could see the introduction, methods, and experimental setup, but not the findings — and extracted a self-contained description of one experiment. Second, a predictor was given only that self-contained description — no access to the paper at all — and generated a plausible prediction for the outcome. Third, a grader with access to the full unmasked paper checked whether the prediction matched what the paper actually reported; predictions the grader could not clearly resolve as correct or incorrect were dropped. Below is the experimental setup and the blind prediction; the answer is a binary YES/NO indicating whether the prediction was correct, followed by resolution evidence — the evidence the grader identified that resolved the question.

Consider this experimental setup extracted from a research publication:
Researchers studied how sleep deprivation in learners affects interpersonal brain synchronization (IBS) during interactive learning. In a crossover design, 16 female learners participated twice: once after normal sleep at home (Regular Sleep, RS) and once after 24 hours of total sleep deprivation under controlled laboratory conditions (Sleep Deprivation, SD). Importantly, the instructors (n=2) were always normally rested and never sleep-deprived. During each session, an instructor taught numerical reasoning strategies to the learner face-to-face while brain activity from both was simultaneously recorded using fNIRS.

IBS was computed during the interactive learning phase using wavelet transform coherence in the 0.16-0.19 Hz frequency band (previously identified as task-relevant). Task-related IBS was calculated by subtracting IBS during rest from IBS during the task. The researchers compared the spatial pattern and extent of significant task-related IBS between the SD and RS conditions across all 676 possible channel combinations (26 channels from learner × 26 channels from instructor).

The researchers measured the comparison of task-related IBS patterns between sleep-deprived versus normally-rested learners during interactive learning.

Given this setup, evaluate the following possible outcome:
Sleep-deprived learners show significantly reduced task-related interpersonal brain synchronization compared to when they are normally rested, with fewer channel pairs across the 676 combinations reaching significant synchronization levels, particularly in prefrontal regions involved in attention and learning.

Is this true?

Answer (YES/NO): NO